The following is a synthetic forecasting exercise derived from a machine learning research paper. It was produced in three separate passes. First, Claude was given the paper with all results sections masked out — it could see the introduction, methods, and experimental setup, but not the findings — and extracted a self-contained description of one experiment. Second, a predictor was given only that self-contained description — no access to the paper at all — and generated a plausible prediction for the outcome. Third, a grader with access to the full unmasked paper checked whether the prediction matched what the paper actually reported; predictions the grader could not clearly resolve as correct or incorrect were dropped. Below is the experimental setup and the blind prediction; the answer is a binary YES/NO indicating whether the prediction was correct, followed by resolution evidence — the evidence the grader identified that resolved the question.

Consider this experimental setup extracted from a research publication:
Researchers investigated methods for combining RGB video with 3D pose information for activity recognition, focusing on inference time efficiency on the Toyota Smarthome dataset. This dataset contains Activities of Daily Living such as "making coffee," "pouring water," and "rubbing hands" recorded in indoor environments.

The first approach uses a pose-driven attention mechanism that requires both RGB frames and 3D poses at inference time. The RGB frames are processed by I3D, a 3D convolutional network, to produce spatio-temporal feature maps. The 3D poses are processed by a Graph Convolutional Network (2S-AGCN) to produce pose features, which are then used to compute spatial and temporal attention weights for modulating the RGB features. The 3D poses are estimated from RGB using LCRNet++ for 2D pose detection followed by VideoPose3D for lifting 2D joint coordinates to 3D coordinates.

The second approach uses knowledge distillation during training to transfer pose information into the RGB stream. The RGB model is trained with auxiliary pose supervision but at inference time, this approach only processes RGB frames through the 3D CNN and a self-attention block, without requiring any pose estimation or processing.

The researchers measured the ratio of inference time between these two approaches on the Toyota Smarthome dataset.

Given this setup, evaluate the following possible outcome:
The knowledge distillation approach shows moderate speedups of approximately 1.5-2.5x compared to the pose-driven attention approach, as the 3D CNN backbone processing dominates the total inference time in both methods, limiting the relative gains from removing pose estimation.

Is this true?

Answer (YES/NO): NO